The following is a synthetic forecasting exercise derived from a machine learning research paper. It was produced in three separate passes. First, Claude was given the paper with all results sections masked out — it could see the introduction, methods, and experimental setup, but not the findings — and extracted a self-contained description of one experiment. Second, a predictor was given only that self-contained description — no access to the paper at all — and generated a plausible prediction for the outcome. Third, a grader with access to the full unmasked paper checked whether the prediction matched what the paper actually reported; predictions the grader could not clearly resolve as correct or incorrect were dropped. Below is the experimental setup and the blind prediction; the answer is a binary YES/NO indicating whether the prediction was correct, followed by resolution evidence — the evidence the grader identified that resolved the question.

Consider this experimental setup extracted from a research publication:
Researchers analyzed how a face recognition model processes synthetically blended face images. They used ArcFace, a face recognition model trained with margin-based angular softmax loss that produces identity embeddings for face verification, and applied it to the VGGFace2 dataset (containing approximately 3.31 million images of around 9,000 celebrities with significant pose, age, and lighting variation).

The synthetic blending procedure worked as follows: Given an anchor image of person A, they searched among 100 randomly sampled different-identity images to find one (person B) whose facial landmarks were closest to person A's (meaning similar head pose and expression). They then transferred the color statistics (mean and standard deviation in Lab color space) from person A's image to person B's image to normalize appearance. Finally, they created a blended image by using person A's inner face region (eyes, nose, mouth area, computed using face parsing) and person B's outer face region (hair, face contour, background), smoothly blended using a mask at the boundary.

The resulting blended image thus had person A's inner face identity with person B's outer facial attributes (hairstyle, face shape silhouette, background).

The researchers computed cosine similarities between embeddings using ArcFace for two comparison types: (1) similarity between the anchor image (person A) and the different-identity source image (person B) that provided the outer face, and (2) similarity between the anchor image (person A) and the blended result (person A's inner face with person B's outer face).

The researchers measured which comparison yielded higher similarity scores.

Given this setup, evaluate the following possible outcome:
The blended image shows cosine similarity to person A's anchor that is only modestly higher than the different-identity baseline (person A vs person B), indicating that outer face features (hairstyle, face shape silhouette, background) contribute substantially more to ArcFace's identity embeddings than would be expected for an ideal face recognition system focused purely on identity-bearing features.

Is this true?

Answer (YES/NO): YES